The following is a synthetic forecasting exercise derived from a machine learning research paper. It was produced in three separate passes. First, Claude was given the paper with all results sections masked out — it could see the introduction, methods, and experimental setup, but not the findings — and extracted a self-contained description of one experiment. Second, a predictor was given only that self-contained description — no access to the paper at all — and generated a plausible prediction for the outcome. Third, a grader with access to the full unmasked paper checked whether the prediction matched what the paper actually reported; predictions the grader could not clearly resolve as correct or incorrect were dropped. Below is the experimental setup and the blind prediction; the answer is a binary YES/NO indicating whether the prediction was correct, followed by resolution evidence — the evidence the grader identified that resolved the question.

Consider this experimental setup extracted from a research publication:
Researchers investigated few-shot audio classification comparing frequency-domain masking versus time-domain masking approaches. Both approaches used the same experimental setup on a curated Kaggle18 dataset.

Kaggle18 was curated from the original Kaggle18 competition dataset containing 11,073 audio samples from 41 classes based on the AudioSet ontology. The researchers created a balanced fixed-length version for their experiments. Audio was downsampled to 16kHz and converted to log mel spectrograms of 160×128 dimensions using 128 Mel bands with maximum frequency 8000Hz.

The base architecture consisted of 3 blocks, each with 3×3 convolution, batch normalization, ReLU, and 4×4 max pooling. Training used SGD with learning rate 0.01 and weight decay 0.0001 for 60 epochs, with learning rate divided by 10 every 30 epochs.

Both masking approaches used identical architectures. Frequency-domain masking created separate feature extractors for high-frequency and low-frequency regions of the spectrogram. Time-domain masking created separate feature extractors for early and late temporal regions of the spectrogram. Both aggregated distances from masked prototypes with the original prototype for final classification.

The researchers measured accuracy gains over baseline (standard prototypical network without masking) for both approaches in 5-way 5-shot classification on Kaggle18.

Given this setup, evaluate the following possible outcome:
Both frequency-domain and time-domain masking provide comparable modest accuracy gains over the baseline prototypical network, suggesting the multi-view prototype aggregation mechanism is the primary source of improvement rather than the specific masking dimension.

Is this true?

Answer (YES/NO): NO